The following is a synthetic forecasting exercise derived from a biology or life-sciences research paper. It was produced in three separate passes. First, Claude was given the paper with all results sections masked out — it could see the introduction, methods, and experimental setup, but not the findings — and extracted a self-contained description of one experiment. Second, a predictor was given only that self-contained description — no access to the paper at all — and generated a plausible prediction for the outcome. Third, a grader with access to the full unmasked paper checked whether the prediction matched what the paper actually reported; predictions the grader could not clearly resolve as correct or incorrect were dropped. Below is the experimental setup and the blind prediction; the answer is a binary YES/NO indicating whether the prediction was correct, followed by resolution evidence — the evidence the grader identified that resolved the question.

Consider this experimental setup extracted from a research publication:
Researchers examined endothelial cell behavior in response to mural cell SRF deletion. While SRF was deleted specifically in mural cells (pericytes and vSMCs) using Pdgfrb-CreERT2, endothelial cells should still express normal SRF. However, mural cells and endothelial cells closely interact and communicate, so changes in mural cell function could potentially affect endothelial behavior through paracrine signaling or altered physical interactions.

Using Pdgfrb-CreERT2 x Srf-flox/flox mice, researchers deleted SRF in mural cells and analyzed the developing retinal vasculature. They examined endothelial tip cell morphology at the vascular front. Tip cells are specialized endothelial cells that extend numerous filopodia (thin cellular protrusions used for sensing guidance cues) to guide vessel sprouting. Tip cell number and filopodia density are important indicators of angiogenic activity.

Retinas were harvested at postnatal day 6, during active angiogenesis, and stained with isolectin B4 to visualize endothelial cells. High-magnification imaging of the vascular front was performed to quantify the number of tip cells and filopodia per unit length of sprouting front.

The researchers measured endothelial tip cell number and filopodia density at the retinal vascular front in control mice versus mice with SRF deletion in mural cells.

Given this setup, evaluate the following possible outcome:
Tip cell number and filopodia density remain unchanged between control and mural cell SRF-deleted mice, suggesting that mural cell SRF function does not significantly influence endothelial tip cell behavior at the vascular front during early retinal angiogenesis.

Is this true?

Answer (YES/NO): NO